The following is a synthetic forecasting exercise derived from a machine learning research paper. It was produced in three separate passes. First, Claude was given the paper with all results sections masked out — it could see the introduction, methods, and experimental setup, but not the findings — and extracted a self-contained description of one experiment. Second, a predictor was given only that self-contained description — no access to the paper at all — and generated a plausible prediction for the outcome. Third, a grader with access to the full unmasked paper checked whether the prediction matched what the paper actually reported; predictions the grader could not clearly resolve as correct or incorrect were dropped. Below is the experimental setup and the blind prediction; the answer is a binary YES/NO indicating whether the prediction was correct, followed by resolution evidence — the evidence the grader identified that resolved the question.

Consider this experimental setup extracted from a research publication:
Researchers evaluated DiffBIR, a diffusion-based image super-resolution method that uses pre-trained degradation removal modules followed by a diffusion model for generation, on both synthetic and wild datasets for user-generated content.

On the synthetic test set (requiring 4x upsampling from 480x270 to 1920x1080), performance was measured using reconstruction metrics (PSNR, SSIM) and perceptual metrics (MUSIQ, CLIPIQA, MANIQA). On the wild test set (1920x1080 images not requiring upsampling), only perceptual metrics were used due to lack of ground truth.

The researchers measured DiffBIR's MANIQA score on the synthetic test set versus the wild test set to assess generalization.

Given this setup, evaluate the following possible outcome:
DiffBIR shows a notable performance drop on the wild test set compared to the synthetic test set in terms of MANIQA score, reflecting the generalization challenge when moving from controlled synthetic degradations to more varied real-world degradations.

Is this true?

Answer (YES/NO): YES